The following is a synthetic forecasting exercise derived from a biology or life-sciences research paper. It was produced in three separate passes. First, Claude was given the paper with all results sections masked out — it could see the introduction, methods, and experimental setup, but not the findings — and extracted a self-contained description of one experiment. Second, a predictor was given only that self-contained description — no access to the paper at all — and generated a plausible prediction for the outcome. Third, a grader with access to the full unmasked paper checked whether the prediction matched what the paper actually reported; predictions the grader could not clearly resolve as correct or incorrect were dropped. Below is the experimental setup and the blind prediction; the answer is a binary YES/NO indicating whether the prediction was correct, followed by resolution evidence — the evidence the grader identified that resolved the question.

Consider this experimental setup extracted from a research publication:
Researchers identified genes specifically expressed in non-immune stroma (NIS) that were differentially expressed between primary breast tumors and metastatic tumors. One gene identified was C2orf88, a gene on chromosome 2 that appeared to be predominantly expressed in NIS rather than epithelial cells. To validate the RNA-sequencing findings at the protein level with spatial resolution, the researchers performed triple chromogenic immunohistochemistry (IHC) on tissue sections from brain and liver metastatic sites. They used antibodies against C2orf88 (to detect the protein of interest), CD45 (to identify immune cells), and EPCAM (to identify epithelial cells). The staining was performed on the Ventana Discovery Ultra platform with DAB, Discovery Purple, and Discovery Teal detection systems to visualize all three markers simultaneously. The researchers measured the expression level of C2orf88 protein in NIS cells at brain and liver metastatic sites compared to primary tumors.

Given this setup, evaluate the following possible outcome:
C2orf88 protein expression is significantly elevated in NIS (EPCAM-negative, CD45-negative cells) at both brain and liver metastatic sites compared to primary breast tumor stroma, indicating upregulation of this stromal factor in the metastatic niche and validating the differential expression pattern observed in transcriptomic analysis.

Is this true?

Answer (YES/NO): NO